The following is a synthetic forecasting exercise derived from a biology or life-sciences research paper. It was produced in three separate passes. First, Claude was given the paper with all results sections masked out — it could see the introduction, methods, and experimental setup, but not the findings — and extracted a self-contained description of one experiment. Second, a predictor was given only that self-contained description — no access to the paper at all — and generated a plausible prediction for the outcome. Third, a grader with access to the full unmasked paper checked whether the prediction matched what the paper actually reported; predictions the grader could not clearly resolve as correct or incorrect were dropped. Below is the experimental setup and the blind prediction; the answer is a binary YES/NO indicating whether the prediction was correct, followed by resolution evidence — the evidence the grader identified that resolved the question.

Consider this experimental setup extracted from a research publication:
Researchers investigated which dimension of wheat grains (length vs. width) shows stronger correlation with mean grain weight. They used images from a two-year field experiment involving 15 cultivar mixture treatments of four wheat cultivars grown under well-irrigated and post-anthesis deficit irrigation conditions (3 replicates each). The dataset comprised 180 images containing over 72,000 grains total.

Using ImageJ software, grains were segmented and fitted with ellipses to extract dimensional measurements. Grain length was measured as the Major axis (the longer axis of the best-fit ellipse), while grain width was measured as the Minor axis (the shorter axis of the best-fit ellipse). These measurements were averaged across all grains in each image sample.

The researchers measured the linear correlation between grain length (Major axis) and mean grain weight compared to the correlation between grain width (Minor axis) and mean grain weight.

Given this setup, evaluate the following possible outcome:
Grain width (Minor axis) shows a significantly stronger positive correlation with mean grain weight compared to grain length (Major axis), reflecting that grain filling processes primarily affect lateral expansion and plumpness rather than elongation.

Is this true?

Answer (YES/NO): YES